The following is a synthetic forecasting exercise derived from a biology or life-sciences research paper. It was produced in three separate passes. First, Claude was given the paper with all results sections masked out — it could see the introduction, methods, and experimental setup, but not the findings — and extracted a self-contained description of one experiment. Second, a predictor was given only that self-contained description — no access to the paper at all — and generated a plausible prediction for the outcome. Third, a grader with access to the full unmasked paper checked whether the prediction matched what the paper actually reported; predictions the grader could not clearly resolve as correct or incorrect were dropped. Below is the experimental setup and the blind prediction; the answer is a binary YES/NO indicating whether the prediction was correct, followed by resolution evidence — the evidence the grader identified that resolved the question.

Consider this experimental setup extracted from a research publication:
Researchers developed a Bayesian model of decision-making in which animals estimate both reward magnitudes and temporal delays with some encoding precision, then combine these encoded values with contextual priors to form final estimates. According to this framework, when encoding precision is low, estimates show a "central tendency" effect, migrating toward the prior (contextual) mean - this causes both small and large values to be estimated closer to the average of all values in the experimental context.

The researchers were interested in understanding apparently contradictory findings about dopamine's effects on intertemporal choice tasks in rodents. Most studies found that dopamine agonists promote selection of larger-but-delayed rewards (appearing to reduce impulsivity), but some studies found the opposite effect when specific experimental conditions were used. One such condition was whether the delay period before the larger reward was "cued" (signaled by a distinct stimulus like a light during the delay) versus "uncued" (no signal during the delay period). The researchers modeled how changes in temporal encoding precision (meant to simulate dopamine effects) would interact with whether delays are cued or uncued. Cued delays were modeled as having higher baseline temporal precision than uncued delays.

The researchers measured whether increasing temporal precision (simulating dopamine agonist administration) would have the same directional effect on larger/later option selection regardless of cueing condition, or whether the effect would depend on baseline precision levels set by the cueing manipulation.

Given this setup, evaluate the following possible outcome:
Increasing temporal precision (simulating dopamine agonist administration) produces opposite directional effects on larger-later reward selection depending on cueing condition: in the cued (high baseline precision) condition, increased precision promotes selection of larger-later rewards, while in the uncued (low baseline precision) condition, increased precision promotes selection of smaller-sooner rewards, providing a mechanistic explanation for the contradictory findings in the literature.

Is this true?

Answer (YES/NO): YES